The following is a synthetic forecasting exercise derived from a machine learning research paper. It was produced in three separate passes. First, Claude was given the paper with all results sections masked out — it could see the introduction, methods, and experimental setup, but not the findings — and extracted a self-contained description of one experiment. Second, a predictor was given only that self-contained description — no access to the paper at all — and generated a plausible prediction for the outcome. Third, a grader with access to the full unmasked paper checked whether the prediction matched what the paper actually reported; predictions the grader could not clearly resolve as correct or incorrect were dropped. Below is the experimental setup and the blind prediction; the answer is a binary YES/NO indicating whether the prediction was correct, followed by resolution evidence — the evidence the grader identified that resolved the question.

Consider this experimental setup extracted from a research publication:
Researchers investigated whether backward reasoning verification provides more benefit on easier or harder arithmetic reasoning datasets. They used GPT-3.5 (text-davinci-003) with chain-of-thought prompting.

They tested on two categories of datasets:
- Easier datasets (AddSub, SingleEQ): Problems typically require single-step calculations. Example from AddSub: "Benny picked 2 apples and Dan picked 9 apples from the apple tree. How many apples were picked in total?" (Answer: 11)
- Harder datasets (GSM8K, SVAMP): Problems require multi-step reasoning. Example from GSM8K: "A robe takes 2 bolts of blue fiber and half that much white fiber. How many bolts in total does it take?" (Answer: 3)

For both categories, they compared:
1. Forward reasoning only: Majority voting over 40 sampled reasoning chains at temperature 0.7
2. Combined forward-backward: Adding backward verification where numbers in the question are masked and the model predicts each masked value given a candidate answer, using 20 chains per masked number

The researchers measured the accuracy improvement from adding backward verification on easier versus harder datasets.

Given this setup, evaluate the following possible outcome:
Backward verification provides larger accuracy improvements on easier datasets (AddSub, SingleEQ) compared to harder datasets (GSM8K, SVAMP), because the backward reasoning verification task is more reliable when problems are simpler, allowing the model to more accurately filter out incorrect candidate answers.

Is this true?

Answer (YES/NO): NO